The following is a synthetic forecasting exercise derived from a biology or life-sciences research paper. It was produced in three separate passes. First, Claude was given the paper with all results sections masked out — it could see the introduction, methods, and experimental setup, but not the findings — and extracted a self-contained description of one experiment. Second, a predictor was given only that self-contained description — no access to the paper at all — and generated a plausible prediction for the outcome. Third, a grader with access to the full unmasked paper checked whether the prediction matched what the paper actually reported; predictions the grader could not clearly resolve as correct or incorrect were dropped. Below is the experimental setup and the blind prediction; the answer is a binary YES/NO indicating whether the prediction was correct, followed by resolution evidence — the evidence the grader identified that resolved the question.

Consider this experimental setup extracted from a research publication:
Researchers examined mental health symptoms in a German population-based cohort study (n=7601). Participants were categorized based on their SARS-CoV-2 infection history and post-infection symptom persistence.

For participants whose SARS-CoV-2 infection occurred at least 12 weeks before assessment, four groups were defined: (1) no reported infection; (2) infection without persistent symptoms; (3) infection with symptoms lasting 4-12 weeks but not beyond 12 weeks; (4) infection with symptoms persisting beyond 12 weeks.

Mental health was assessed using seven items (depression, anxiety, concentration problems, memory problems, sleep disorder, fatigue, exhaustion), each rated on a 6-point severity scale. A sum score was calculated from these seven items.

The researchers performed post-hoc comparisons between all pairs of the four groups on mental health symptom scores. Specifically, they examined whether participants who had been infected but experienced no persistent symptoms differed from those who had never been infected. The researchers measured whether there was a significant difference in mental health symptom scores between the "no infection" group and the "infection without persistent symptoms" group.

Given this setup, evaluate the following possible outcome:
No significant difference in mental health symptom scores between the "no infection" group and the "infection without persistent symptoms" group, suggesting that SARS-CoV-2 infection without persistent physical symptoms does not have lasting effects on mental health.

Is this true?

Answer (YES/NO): YES